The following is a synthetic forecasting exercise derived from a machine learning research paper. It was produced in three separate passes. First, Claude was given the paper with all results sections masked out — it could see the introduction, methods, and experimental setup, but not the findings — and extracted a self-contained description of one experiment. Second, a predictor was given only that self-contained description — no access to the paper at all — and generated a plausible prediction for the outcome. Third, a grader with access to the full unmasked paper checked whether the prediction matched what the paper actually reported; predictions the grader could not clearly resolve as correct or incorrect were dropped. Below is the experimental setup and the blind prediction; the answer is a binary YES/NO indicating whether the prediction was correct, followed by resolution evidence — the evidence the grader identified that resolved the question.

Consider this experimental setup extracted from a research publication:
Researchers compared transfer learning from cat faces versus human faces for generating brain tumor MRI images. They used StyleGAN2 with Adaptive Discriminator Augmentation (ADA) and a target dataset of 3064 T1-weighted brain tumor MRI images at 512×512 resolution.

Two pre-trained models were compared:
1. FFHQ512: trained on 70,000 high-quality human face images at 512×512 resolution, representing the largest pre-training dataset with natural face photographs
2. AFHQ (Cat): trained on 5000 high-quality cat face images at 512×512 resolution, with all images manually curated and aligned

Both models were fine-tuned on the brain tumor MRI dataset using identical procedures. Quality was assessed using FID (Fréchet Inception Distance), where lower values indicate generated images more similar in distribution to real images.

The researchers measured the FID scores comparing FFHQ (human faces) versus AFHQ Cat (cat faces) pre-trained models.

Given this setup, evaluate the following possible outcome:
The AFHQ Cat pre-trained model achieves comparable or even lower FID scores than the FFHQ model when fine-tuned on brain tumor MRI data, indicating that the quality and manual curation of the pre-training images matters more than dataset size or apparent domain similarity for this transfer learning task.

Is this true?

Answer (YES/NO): NO